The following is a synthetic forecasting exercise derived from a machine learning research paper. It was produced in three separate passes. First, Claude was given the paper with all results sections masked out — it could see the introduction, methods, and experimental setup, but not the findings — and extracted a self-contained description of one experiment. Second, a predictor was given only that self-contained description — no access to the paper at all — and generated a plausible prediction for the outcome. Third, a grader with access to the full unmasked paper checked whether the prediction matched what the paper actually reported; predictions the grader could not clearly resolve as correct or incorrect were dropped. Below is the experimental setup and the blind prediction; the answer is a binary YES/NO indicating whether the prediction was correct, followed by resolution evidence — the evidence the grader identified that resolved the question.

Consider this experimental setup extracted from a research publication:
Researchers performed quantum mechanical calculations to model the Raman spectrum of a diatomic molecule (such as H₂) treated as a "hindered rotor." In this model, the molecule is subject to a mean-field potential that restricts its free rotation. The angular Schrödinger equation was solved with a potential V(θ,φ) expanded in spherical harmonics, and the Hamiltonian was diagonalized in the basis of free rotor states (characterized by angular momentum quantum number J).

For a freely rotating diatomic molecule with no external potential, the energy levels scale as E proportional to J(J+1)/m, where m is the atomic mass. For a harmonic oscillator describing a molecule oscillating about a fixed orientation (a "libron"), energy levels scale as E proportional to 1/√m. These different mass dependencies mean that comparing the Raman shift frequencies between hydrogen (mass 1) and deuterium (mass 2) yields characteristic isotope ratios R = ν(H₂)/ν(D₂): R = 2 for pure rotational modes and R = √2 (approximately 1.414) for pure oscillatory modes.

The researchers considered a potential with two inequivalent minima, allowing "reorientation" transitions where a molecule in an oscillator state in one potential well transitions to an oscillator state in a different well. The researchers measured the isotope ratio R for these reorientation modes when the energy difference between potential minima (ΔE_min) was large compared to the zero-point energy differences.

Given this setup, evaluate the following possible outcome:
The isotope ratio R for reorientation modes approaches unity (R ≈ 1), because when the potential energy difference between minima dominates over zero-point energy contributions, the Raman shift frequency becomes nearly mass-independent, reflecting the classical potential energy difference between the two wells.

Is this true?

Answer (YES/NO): YES